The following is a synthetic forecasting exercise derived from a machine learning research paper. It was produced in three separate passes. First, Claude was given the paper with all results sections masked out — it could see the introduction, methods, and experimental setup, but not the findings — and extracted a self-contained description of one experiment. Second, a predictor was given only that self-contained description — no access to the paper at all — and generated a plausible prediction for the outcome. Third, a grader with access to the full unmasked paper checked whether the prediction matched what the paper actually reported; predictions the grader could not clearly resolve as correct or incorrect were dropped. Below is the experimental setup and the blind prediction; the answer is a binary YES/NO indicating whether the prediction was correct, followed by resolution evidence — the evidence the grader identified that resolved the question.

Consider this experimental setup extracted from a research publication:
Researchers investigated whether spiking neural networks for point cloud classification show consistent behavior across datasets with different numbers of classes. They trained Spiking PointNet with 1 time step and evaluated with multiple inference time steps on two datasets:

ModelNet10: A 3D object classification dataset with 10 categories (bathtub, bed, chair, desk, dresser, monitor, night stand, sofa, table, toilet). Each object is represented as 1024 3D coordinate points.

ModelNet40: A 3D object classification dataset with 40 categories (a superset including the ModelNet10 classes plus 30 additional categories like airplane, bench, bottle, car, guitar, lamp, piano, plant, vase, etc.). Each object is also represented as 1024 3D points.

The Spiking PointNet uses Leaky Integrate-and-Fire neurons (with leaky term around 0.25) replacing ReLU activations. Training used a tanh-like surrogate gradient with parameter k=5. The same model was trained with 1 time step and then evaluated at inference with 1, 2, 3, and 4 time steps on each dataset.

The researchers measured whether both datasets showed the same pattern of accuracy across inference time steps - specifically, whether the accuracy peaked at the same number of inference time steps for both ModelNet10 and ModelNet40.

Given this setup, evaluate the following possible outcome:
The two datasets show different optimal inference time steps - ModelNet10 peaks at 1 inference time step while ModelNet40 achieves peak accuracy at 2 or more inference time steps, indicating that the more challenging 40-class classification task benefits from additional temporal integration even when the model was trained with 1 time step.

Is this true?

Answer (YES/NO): NO